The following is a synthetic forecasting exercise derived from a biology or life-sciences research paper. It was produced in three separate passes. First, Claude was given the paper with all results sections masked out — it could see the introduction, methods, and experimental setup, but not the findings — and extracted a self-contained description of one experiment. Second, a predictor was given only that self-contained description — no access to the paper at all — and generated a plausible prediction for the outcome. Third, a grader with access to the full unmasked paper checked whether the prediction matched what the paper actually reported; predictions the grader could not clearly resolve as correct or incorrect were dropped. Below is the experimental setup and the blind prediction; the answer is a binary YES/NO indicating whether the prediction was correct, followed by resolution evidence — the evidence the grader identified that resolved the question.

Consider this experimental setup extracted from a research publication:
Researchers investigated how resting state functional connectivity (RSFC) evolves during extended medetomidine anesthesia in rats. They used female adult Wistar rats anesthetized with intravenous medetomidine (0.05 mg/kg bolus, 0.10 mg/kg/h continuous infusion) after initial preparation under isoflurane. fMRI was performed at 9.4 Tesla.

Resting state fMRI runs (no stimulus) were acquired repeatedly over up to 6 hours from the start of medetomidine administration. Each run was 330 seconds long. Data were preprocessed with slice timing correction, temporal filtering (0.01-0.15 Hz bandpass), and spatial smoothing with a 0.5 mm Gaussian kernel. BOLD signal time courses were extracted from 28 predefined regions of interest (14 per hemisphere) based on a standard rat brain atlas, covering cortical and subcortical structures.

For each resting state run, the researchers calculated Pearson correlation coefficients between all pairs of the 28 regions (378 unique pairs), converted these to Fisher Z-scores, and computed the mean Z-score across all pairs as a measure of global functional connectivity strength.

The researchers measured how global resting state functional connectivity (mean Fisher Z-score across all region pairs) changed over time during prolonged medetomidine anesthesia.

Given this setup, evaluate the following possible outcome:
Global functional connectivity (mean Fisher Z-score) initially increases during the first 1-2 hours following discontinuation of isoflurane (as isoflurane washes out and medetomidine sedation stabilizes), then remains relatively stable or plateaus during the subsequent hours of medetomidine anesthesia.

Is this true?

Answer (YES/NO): NO